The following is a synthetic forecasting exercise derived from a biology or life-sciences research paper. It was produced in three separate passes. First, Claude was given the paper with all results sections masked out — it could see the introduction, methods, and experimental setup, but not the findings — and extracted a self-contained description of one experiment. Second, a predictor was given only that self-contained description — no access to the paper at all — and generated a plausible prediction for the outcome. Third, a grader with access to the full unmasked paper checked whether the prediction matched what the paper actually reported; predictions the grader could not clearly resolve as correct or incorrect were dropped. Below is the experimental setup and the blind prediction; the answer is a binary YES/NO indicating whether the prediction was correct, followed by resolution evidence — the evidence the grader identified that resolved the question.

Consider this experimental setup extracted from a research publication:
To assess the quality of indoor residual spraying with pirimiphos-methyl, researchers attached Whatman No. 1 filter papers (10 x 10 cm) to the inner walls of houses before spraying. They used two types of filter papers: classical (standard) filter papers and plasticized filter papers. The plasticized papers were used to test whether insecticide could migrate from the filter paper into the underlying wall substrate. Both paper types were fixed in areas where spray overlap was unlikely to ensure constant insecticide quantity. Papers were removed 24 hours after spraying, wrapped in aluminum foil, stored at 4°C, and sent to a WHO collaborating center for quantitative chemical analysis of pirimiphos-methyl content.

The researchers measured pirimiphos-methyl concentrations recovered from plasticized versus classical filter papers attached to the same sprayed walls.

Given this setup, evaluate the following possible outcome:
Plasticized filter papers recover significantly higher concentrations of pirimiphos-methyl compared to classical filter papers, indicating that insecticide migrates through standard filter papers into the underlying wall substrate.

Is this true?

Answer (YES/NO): NO